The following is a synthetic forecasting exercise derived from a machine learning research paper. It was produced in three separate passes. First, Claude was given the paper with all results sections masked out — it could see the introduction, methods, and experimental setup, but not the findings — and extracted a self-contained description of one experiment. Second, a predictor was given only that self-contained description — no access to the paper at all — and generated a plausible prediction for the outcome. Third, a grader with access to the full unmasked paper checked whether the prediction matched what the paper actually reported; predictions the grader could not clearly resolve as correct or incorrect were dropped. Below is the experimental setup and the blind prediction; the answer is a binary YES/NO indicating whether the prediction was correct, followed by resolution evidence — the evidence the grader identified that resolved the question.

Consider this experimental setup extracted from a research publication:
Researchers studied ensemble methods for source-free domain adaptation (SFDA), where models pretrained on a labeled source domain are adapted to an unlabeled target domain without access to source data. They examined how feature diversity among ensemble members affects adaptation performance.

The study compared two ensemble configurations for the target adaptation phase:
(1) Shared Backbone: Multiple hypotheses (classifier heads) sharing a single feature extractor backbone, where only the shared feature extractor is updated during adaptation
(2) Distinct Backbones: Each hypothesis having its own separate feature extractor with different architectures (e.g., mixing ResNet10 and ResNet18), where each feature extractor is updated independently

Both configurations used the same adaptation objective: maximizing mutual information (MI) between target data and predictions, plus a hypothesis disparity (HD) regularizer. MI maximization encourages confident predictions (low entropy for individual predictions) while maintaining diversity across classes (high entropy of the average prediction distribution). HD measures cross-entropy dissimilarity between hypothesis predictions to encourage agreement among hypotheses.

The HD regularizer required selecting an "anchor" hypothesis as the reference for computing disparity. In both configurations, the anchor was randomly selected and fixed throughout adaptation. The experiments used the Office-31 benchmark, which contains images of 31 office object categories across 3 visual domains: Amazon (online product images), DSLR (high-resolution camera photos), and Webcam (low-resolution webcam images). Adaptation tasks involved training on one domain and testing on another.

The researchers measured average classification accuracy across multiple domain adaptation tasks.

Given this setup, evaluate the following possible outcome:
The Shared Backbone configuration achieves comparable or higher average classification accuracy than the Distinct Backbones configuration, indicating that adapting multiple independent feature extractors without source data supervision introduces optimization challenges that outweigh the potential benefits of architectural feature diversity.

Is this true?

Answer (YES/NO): YES